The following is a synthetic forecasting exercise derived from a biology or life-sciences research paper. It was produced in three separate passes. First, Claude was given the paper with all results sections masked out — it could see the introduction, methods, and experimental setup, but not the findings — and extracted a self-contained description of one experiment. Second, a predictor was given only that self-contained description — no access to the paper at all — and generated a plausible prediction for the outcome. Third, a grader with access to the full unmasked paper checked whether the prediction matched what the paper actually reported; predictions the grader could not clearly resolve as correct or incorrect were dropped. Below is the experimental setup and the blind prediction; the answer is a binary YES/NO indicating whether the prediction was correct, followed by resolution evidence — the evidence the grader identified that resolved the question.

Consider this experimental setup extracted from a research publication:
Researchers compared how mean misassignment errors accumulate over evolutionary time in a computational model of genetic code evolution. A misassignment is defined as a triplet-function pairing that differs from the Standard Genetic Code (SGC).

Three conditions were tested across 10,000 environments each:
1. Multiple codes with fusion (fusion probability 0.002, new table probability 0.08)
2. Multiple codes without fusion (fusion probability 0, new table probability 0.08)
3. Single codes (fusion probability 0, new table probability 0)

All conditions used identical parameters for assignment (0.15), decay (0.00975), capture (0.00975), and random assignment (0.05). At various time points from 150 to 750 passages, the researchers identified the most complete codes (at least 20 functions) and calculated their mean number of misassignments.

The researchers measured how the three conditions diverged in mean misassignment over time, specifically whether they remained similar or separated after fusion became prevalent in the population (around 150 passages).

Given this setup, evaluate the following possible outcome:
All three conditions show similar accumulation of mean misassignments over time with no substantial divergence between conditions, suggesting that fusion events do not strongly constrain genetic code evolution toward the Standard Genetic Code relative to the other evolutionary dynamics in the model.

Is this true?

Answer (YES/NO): NO